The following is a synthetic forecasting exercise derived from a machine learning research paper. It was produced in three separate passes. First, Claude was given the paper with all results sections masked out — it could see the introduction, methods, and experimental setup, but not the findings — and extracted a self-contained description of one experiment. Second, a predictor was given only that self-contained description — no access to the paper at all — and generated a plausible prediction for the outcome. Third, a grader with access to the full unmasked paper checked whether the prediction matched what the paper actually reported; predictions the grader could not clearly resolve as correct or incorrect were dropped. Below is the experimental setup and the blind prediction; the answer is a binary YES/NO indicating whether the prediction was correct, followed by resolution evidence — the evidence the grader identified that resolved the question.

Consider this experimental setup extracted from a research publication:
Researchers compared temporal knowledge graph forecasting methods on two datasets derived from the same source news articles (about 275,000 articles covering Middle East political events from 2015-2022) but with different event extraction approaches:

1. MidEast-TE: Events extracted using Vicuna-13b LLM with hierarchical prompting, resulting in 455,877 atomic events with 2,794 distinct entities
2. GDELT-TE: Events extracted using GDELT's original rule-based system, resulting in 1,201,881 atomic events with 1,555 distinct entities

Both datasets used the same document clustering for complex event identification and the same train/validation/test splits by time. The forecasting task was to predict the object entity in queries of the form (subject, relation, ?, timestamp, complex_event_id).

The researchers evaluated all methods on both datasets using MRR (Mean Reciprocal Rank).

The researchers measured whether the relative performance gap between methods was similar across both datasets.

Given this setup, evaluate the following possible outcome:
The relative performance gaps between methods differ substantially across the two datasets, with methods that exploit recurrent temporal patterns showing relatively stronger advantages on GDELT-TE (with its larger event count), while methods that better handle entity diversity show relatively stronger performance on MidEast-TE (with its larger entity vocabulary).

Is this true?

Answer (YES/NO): NO